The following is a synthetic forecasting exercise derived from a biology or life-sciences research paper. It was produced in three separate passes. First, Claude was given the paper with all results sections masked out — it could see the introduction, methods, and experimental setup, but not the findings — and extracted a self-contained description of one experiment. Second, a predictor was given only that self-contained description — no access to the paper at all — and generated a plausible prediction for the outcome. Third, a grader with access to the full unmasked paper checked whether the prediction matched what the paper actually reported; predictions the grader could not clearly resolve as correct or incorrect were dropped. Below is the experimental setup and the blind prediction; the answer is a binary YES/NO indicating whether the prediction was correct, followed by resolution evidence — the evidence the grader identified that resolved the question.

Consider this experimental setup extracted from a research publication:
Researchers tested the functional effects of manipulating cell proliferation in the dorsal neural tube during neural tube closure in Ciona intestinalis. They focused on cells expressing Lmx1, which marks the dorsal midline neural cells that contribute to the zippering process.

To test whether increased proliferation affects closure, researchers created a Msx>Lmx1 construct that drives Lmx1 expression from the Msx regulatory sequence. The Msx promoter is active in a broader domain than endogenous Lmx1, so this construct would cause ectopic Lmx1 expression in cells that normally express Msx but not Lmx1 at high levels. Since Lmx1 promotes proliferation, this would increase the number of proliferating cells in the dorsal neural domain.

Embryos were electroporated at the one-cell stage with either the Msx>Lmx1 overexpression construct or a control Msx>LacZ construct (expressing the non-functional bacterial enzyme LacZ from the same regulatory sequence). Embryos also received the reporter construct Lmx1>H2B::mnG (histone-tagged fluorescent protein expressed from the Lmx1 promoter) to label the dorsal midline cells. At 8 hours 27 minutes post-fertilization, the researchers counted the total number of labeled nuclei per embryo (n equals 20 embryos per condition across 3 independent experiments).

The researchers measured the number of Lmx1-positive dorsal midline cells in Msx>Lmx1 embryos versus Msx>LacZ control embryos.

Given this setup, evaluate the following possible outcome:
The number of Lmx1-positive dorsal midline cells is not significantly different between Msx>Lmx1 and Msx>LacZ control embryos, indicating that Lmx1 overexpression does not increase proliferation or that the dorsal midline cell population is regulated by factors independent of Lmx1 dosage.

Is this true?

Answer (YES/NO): NO